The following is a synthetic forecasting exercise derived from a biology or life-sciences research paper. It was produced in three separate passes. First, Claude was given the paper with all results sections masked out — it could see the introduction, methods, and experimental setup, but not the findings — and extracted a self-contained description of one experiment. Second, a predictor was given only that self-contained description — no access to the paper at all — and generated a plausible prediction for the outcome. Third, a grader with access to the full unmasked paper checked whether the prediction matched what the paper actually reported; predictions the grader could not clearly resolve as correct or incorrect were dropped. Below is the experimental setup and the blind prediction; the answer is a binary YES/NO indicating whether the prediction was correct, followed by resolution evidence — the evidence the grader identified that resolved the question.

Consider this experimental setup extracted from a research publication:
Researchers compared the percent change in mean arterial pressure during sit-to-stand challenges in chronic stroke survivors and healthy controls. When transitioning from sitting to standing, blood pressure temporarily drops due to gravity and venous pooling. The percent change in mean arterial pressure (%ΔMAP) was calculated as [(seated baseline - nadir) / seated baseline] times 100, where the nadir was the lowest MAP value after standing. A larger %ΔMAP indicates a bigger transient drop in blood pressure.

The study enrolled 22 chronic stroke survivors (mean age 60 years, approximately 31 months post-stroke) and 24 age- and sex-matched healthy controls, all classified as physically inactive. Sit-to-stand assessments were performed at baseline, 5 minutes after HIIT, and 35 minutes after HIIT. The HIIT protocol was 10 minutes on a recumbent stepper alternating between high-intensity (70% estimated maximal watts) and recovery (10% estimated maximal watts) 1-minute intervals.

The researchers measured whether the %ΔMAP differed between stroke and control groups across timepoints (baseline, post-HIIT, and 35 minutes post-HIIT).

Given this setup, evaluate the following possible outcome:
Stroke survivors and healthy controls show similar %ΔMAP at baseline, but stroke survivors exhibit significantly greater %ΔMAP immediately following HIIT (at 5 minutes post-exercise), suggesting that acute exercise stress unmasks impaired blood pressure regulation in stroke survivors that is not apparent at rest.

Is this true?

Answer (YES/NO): NO